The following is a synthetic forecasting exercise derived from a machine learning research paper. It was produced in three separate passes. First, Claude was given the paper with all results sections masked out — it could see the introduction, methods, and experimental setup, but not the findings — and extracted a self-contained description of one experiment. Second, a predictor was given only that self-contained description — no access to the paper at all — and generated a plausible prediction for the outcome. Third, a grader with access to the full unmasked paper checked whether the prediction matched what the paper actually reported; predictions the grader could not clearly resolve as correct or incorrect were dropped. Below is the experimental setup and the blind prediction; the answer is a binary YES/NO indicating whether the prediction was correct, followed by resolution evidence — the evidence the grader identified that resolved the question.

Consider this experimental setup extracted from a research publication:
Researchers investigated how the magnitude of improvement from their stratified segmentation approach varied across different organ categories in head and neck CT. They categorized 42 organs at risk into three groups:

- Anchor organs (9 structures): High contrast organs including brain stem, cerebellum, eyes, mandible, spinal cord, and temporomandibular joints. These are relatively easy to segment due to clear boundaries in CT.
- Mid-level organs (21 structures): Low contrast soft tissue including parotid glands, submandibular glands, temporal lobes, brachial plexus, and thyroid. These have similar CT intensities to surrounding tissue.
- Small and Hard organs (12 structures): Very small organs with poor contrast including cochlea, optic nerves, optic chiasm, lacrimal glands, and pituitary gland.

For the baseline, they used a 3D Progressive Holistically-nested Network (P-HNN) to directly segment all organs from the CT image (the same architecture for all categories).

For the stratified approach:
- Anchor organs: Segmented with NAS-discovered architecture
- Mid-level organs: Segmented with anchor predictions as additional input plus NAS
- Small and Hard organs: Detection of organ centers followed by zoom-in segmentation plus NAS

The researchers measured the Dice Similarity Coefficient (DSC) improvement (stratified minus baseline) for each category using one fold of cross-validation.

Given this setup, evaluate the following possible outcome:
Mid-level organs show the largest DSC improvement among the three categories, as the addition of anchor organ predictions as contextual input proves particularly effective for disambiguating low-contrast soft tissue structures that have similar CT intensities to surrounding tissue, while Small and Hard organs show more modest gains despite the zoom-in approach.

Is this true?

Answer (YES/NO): NO